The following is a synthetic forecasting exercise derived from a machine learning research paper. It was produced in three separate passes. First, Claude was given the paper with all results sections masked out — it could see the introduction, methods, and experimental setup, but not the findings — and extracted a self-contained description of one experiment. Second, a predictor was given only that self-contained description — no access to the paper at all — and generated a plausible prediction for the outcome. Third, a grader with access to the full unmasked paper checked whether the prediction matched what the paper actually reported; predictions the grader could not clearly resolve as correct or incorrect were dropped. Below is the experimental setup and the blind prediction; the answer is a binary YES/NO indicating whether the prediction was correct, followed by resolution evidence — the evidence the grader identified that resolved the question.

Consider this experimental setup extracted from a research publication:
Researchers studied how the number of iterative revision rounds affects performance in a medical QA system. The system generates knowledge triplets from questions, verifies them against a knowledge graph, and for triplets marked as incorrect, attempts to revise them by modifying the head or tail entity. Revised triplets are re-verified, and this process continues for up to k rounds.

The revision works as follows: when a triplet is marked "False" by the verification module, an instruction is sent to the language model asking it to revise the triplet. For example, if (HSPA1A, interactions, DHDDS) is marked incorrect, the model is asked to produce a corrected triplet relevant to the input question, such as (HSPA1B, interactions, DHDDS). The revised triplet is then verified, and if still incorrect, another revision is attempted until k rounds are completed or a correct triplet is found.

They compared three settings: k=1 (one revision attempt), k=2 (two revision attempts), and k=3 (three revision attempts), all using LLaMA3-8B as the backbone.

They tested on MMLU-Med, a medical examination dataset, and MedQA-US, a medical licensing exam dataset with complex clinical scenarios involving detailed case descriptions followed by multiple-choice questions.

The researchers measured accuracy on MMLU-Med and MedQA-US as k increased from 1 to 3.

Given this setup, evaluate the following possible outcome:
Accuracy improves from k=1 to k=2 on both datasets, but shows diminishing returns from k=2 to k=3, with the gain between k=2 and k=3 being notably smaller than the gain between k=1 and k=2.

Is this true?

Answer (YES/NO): NO